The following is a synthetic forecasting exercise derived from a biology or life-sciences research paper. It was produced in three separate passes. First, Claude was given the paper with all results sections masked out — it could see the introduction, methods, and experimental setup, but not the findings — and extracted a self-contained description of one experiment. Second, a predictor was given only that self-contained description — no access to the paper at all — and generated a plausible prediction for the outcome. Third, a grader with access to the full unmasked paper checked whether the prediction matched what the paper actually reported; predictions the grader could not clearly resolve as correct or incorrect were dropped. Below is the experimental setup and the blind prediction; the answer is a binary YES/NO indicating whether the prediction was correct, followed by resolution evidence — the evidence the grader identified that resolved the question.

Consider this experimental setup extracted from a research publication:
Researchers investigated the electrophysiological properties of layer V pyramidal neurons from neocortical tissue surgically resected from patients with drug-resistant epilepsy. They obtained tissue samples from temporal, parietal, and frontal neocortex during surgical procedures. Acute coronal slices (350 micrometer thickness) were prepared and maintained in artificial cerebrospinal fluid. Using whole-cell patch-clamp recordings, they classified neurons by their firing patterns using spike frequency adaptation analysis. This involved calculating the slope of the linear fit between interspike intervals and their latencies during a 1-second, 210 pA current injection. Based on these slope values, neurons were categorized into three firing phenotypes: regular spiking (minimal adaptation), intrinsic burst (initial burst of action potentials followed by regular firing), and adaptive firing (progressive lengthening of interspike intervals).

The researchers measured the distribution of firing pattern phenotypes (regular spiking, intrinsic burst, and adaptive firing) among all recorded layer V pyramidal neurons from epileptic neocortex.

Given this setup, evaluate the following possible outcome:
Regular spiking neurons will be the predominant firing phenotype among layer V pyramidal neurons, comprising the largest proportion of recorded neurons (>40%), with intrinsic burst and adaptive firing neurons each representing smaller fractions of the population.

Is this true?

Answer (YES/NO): YES